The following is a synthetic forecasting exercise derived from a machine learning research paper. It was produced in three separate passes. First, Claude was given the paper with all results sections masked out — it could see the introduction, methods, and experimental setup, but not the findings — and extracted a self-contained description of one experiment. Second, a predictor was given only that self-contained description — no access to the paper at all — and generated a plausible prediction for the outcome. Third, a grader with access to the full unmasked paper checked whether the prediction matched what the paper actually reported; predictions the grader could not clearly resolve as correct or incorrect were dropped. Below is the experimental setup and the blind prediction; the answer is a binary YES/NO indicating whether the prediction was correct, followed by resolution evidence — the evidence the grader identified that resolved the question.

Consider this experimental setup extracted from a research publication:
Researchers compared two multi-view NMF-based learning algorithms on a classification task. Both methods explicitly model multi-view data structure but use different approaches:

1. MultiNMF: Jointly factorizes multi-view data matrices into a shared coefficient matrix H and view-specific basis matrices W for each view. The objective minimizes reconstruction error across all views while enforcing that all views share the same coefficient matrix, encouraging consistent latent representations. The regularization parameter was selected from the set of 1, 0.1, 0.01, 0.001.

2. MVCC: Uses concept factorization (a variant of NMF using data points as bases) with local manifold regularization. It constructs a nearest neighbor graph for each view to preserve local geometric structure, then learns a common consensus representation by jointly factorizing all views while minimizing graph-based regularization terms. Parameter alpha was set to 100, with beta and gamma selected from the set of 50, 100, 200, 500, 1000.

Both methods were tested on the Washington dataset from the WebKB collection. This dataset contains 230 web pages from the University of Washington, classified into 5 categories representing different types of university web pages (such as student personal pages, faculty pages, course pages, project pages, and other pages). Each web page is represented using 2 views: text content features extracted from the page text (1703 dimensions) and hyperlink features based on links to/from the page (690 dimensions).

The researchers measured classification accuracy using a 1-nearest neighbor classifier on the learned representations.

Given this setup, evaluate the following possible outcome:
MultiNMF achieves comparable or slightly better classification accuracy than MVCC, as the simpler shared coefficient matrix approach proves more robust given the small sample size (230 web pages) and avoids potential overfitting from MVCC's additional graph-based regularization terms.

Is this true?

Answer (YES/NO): NO